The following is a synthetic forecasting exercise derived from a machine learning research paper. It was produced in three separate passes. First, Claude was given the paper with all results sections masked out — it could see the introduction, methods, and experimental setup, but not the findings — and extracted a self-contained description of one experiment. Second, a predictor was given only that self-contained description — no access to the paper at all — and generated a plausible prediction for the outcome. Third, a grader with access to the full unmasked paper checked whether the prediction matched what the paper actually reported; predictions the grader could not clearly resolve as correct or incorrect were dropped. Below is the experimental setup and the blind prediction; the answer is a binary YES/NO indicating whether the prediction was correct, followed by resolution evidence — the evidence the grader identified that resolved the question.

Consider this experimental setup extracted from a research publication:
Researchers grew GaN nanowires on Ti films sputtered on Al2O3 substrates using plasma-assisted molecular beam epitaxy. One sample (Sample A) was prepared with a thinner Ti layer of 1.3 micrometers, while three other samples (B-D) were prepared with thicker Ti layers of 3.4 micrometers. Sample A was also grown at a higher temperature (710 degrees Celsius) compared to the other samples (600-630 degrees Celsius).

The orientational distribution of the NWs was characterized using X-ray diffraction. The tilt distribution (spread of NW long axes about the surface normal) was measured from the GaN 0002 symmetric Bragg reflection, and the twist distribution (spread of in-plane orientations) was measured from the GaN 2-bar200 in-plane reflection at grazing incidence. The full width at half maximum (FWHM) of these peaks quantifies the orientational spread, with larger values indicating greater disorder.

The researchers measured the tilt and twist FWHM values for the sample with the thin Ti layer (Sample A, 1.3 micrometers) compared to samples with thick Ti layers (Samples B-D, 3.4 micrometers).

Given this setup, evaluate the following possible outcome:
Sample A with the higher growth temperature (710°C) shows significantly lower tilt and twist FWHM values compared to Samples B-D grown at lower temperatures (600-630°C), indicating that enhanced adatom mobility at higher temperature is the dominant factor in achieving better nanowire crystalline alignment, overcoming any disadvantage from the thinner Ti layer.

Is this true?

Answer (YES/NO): NO